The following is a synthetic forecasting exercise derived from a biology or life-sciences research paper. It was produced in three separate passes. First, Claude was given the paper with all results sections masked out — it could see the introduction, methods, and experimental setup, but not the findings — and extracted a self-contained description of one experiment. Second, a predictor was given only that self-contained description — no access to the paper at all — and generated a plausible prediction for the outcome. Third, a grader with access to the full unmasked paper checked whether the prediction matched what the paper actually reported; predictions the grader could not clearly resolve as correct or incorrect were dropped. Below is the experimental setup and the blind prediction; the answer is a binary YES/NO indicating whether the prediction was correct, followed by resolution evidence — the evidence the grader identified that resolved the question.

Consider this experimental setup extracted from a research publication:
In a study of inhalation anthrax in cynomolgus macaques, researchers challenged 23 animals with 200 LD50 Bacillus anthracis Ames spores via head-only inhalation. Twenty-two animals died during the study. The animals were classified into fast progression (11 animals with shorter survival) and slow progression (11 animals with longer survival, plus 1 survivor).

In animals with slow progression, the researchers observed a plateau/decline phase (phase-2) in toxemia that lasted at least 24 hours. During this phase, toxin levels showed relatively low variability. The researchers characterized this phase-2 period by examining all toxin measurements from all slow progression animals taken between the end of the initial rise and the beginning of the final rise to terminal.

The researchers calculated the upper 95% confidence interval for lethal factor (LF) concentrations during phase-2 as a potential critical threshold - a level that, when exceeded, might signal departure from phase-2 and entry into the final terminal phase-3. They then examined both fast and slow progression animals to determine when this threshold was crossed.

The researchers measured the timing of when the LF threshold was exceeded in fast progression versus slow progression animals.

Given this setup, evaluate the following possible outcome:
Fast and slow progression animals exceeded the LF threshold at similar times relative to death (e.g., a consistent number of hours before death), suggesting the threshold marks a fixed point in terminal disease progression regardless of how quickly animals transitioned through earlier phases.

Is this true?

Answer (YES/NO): YES